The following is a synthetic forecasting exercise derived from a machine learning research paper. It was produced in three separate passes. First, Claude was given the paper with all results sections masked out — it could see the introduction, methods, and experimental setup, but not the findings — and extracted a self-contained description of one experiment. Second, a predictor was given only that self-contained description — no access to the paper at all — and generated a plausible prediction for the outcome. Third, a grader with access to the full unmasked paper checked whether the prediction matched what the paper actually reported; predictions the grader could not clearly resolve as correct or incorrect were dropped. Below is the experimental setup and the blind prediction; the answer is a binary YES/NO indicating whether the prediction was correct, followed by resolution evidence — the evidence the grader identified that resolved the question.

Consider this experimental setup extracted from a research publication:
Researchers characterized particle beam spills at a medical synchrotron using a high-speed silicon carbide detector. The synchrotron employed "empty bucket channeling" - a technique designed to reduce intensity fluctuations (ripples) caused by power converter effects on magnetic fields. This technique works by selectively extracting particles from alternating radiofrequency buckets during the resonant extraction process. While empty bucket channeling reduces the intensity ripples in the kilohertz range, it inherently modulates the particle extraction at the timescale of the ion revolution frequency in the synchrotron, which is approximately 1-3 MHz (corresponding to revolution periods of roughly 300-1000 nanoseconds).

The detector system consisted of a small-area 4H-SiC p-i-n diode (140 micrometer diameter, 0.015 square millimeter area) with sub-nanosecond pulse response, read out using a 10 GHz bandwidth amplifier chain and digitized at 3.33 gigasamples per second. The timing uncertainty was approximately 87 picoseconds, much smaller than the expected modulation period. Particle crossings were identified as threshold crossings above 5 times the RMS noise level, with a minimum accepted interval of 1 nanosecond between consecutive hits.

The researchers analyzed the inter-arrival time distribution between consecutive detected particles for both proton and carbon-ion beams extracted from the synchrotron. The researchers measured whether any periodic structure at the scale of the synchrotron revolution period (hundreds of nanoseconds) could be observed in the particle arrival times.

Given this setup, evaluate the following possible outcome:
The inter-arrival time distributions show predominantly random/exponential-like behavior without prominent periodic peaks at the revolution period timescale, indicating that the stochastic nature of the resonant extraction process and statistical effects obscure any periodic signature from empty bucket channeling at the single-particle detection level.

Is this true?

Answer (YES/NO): NO